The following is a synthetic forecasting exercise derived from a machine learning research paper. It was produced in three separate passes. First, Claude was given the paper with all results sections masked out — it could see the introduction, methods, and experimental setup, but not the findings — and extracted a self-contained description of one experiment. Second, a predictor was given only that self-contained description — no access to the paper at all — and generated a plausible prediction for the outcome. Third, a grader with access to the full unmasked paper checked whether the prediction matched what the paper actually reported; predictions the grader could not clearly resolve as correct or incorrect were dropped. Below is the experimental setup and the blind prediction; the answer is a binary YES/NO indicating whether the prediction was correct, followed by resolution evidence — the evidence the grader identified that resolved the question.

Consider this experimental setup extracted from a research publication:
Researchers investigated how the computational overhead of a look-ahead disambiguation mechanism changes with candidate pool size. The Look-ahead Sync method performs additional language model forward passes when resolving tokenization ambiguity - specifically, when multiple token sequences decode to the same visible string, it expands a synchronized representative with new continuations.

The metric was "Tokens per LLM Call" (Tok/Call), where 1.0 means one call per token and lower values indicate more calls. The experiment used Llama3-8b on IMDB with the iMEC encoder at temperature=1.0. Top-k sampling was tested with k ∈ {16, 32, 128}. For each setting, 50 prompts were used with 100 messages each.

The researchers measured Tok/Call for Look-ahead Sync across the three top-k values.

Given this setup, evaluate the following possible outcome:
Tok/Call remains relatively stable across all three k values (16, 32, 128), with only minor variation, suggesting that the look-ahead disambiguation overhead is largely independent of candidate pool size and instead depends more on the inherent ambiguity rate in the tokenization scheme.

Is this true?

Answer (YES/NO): NO